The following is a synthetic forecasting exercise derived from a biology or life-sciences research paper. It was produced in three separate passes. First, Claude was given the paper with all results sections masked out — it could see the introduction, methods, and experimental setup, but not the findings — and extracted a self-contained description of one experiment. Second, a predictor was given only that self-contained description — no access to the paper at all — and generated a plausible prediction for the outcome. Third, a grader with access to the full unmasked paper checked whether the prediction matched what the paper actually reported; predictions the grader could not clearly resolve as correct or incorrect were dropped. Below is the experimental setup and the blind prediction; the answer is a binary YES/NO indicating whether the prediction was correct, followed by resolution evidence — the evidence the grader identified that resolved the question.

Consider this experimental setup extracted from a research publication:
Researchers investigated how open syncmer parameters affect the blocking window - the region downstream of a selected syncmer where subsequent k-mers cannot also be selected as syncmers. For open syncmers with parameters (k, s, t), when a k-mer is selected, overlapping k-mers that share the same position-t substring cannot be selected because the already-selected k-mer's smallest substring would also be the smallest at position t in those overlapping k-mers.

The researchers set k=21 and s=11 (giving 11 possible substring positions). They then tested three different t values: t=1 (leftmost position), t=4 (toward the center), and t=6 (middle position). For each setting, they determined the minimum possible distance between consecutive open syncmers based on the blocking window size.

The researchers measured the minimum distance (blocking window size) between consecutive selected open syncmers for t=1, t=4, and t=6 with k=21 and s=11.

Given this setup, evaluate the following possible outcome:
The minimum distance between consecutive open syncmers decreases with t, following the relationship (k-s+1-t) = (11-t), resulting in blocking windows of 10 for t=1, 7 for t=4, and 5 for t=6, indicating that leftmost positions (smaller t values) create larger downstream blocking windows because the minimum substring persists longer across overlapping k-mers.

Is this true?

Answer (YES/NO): NO